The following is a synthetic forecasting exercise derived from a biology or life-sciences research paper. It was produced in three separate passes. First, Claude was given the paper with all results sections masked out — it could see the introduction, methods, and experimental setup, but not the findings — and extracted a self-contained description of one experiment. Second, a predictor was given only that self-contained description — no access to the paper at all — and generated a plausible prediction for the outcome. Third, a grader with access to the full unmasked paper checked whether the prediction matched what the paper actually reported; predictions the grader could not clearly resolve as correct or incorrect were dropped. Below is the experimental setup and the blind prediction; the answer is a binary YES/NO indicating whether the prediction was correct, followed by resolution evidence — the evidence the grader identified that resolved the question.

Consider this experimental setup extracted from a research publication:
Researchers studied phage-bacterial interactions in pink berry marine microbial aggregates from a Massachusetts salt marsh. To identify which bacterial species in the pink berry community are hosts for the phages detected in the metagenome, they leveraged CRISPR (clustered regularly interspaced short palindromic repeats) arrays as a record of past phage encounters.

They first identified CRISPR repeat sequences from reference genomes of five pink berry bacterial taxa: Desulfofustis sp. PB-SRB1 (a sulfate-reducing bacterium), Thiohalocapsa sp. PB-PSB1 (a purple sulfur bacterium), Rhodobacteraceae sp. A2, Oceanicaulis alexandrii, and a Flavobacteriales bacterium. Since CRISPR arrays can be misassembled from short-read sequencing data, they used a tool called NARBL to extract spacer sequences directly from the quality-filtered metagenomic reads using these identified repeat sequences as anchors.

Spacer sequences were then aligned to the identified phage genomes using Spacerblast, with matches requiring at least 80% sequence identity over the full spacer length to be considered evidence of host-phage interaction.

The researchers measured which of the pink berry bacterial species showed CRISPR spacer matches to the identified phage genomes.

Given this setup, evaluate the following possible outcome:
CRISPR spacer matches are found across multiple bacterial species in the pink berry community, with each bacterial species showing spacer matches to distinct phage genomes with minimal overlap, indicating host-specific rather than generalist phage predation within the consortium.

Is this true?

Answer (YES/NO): YES